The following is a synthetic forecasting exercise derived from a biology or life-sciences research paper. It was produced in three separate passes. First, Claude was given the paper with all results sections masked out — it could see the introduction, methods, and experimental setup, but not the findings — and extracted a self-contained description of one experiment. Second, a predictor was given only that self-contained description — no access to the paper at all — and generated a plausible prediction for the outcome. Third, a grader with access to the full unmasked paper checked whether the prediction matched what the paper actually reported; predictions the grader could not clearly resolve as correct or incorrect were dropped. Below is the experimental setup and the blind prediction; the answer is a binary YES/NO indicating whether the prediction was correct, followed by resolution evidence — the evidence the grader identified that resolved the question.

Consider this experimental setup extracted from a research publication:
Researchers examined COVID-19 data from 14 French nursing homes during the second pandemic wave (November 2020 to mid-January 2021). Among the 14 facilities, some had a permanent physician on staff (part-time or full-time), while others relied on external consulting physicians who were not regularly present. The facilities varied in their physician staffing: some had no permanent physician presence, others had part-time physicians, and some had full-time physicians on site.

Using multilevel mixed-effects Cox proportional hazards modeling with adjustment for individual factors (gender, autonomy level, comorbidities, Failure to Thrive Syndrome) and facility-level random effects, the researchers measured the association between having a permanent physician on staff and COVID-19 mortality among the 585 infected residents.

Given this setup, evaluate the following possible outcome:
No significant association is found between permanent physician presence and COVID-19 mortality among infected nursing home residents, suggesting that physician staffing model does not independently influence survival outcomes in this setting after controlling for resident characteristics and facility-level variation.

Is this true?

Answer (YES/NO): NO